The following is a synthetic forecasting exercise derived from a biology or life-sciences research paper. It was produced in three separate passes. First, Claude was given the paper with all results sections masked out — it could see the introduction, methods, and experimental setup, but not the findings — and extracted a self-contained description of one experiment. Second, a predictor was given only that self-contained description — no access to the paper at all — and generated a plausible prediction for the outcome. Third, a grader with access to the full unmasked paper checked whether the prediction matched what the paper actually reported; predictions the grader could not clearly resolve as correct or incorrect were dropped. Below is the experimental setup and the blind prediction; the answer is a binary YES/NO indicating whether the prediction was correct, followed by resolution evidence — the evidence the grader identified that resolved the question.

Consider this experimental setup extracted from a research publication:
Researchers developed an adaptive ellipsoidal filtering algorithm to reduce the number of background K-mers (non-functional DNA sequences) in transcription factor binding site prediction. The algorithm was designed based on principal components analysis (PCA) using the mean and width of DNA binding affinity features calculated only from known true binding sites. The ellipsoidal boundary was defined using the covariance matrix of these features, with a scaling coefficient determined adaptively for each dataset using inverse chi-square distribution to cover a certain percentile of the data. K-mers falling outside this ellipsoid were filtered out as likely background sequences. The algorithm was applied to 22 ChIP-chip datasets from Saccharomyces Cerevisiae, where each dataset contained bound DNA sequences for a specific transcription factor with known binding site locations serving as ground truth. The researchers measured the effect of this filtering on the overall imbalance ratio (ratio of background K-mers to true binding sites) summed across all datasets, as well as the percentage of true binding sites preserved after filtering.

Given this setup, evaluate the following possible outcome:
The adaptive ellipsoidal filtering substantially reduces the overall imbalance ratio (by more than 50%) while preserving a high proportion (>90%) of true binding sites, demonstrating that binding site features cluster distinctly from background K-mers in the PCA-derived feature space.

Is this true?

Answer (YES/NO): YES